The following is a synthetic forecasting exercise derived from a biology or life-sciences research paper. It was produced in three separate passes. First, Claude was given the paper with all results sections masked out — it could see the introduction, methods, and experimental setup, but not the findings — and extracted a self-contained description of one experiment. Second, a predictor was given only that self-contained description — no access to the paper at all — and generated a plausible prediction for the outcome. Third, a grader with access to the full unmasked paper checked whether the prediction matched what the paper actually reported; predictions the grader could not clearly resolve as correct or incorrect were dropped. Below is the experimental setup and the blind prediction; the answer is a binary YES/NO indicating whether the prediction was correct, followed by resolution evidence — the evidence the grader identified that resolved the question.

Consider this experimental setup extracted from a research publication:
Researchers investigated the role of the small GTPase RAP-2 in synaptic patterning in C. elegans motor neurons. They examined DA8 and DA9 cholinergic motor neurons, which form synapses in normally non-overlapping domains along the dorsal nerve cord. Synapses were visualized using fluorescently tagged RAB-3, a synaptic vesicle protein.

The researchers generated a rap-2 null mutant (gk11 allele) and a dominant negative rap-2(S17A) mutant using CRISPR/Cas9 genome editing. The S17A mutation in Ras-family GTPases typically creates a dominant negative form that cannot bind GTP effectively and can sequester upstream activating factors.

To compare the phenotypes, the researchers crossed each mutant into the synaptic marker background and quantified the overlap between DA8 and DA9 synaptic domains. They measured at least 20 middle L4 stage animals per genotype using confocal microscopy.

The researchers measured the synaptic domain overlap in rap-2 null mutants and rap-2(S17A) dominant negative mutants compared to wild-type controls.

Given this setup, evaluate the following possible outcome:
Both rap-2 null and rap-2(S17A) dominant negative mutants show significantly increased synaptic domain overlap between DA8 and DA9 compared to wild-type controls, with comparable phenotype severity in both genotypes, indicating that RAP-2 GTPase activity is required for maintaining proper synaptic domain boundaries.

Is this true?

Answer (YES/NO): YES